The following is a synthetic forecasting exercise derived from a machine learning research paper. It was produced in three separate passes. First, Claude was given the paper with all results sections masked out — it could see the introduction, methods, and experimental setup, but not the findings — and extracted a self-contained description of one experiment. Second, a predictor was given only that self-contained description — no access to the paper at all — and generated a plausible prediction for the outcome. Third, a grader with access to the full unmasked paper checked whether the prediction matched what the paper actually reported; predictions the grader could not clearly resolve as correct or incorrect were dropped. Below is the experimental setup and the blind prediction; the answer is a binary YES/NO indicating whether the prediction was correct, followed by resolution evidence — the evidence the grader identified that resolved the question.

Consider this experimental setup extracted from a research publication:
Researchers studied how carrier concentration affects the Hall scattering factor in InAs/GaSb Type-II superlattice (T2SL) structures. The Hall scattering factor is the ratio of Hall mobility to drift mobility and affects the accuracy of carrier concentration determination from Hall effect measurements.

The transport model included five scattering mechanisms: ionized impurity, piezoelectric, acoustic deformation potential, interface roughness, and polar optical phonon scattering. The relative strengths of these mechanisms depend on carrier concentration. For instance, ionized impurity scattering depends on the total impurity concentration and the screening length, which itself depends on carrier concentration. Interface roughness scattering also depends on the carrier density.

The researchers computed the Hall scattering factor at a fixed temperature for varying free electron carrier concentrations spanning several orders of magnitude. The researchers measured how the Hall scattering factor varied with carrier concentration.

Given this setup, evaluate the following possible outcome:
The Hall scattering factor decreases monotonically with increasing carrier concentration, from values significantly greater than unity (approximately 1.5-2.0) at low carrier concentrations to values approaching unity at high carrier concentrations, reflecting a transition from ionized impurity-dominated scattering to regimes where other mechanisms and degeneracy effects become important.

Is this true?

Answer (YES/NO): NO